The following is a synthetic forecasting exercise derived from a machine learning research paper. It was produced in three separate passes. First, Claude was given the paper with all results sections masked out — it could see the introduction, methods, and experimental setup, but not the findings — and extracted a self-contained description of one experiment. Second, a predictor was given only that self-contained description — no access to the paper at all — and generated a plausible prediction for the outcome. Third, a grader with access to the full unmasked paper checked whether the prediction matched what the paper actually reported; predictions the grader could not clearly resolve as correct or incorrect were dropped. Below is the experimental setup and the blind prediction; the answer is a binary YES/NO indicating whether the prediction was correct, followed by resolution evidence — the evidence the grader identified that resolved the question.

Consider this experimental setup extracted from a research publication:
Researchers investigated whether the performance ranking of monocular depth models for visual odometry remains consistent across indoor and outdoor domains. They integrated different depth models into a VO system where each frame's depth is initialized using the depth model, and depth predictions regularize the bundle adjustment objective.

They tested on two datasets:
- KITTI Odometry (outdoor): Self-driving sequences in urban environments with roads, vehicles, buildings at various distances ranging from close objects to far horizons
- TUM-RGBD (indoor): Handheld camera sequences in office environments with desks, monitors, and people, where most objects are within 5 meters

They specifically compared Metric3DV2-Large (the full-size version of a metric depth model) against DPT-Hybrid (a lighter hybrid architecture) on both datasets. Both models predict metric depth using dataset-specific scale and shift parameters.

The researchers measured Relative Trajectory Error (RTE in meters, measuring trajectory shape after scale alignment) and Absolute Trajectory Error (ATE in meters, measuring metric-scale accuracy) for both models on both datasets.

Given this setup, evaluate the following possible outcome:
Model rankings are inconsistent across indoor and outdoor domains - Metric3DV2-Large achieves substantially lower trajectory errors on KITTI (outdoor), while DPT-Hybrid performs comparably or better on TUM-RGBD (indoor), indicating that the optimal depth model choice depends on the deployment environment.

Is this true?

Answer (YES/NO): YES